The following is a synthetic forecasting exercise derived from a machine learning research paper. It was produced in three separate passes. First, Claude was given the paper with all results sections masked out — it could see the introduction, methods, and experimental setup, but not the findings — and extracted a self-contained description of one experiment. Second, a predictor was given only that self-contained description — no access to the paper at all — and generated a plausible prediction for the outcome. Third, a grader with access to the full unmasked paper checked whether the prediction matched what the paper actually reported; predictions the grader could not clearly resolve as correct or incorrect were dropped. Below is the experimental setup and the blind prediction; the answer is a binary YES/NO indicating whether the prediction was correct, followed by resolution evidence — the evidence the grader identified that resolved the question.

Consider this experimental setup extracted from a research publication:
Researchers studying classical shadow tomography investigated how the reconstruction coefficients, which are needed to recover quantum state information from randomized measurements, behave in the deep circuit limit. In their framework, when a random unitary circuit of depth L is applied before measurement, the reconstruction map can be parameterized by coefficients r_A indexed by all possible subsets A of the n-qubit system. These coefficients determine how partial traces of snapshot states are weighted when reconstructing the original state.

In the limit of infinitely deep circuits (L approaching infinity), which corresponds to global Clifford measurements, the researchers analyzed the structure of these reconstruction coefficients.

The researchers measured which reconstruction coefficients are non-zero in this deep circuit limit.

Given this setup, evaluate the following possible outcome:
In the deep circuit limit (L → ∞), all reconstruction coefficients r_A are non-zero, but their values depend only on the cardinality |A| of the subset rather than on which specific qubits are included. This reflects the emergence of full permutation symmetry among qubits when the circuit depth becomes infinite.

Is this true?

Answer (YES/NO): NO